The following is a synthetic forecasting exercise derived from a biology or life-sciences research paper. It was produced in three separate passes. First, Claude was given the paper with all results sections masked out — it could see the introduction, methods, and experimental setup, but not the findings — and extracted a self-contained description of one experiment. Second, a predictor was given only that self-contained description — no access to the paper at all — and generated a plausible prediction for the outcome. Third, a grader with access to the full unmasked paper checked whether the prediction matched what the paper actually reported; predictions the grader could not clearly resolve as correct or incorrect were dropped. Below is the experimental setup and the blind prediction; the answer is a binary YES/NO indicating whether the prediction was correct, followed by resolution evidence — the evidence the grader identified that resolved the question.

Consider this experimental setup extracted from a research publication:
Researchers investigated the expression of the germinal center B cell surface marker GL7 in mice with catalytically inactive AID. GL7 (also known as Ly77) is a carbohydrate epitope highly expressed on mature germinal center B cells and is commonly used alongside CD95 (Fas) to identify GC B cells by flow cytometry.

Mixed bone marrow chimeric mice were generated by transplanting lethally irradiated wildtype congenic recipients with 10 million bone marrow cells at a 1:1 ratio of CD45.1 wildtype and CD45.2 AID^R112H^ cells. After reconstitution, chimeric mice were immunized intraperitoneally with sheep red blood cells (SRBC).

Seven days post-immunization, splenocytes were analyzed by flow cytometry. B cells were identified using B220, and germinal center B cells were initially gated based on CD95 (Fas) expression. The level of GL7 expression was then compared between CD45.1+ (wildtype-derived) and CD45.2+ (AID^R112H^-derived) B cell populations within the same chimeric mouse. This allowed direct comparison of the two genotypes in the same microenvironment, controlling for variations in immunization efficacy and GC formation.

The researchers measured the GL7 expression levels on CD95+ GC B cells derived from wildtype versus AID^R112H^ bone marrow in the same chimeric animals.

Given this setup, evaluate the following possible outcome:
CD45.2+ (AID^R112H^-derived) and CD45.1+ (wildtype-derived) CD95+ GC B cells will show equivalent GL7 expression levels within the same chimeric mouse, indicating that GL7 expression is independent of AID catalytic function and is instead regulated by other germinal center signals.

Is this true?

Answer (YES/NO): NO